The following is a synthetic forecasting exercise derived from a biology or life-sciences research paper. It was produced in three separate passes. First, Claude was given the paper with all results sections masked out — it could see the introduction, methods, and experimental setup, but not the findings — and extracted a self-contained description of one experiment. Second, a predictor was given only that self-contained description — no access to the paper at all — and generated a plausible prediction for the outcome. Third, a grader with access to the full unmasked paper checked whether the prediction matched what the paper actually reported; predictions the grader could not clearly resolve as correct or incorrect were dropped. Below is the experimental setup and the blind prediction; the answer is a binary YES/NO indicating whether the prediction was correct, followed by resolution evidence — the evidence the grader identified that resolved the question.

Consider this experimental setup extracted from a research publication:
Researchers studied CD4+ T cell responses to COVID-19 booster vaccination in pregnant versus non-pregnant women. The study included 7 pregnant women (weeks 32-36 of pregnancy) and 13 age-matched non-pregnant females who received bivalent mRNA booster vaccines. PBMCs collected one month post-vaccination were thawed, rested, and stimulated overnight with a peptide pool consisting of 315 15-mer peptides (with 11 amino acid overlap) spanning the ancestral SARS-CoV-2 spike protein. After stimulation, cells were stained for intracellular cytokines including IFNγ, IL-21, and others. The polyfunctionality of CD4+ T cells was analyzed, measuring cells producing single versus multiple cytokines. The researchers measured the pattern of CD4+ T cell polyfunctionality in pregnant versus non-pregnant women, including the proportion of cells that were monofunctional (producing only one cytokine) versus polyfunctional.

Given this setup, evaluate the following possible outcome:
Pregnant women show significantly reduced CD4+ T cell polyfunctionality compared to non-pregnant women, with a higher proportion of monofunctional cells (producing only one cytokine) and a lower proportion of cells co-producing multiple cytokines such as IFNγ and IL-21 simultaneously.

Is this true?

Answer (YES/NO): YES